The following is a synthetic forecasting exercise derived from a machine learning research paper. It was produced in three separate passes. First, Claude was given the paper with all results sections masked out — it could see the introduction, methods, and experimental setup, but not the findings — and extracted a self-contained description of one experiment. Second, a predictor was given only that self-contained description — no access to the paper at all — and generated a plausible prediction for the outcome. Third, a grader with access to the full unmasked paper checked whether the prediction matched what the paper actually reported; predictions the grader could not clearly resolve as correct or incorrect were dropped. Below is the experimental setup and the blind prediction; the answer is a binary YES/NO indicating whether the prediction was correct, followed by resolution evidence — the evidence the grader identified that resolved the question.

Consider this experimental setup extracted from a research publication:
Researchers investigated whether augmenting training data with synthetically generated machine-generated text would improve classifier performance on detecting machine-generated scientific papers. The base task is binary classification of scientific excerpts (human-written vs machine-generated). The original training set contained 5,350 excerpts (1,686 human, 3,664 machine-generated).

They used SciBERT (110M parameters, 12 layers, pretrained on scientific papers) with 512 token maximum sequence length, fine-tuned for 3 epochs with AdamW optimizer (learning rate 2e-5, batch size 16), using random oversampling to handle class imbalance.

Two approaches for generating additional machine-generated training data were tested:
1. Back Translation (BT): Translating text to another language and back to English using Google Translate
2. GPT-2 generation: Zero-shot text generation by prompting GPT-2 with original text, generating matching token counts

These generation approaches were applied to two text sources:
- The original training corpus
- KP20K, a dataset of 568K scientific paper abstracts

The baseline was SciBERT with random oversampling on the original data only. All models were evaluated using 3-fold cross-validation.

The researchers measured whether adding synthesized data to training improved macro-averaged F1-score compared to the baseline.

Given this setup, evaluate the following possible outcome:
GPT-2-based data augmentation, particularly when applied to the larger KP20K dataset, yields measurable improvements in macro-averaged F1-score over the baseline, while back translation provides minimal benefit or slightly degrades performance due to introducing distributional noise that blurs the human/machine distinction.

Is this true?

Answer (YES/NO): NO